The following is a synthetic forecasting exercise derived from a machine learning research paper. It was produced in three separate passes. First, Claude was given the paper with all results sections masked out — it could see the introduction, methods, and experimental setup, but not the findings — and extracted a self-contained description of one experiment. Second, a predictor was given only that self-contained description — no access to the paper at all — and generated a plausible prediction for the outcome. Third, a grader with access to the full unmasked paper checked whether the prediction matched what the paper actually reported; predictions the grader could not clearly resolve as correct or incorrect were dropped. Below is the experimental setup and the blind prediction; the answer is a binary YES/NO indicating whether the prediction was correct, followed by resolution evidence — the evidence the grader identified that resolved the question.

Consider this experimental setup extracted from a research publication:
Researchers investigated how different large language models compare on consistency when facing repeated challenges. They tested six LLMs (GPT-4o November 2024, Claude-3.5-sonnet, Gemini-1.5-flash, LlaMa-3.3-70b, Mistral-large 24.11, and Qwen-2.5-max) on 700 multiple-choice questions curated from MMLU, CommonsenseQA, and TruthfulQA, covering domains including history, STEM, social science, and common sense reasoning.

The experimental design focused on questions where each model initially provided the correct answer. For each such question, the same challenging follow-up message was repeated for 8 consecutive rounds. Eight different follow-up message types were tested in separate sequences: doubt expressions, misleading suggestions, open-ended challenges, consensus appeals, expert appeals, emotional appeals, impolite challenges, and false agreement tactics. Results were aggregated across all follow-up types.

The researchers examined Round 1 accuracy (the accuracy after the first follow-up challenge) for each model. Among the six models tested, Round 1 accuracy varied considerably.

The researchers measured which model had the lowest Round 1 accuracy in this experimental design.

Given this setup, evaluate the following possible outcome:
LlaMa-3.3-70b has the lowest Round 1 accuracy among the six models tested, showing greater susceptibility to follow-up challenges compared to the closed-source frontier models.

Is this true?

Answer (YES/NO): NO